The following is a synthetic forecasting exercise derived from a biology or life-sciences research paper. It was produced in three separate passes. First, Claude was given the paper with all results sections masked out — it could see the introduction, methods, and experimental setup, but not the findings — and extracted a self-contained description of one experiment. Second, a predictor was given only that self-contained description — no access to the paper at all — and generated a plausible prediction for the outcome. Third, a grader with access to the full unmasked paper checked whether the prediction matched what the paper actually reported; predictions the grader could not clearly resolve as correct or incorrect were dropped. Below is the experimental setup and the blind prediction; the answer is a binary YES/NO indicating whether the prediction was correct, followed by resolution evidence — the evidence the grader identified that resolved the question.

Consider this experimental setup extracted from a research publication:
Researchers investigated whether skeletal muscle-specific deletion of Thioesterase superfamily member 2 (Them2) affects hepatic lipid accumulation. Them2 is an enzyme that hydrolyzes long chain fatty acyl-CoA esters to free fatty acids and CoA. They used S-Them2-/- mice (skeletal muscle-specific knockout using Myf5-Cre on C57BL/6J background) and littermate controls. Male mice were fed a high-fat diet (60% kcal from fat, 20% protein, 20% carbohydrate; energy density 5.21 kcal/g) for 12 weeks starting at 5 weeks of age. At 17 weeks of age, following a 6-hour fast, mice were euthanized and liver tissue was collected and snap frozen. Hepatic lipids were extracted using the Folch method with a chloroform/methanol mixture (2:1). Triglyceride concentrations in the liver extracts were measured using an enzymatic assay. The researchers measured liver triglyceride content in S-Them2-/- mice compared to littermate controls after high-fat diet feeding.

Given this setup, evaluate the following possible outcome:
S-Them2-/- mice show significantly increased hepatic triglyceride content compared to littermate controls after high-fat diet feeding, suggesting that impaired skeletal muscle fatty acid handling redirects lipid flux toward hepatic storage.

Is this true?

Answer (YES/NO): NO